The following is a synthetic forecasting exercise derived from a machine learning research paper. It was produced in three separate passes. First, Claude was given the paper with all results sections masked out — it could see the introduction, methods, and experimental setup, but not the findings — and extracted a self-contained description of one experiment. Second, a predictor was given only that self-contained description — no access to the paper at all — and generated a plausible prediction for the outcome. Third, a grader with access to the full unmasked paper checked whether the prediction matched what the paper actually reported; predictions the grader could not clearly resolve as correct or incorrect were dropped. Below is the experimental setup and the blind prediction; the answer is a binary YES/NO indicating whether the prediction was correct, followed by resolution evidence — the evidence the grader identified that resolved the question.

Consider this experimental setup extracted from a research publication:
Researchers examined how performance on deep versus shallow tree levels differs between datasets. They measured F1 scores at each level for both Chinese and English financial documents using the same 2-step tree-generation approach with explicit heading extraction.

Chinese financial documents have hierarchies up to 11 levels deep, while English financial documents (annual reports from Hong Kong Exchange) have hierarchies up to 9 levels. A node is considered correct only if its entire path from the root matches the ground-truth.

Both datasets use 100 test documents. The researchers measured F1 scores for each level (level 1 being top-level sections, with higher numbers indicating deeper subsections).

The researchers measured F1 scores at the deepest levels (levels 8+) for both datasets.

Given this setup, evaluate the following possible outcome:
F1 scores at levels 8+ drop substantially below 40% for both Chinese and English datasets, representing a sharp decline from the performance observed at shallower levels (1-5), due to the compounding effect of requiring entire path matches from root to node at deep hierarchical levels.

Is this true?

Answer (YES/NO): NO